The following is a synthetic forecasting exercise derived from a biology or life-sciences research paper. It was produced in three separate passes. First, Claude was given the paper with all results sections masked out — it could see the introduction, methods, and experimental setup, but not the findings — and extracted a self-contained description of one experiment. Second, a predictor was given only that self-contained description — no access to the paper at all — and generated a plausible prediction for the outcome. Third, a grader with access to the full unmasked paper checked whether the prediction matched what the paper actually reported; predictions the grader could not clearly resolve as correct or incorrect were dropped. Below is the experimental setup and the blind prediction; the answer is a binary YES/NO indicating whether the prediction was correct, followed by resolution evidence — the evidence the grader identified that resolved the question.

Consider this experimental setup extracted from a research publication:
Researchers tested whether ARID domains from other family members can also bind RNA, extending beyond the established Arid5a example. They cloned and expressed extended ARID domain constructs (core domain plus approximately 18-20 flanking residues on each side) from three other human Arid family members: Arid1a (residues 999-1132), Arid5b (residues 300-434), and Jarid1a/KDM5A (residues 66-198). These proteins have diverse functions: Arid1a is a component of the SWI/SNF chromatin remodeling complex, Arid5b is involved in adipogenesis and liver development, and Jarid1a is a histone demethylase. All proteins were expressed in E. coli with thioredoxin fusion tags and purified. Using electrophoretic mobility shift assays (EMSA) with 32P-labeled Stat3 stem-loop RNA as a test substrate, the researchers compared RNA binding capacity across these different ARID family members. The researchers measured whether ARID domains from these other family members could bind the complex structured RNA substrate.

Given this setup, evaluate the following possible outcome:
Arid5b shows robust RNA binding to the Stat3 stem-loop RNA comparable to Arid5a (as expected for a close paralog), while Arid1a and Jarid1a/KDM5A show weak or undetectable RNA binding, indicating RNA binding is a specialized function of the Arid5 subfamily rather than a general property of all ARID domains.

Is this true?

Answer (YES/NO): NO